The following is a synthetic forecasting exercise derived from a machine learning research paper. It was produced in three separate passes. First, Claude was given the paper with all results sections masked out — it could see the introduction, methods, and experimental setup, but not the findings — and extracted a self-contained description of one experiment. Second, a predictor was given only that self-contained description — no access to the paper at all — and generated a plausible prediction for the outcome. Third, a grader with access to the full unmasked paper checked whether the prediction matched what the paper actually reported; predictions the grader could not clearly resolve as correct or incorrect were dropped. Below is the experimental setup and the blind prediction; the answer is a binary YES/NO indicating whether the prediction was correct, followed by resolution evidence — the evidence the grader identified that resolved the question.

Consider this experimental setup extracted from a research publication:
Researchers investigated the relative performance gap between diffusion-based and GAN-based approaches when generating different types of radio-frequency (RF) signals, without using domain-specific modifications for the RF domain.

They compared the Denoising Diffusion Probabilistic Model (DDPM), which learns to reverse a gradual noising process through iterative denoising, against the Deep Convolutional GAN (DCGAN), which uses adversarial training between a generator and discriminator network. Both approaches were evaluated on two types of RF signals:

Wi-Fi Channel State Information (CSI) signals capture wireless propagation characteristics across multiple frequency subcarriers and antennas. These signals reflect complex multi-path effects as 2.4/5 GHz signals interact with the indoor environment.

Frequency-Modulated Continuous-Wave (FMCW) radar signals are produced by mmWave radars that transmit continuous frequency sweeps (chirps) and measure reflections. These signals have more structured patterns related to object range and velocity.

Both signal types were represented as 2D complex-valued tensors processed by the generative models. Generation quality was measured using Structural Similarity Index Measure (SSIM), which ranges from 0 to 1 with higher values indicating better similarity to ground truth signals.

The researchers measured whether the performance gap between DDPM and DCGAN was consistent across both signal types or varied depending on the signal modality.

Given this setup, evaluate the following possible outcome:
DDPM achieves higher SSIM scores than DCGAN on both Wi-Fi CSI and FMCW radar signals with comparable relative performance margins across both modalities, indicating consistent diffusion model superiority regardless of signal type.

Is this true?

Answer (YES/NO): NO